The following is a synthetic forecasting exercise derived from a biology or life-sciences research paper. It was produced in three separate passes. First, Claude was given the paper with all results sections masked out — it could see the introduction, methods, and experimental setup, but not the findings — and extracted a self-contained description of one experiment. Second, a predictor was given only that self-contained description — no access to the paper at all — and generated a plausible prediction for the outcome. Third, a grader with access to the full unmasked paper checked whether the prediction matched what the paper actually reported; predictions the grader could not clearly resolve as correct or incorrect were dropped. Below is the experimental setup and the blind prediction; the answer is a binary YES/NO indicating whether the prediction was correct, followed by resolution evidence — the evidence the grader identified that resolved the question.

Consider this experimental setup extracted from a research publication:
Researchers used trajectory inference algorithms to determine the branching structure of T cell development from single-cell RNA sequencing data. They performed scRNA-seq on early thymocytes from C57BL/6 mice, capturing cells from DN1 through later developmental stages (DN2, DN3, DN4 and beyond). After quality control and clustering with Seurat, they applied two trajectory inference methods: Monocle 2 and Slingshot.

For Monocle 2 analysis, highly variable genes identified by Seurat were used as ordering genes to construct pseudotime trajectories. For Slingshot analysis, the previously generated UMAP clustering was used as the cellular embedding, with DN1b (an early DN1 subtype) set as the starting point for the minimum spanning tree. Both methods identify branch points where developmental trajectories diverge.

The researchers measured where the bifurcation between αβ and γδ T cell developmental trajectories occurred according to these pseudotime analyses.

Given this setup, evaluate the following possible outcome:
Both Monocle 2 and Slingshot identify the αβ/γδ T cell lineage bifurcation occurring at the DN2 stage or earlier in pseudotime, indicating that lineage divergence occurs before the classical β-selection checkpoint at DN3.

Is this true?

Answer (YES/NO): YES